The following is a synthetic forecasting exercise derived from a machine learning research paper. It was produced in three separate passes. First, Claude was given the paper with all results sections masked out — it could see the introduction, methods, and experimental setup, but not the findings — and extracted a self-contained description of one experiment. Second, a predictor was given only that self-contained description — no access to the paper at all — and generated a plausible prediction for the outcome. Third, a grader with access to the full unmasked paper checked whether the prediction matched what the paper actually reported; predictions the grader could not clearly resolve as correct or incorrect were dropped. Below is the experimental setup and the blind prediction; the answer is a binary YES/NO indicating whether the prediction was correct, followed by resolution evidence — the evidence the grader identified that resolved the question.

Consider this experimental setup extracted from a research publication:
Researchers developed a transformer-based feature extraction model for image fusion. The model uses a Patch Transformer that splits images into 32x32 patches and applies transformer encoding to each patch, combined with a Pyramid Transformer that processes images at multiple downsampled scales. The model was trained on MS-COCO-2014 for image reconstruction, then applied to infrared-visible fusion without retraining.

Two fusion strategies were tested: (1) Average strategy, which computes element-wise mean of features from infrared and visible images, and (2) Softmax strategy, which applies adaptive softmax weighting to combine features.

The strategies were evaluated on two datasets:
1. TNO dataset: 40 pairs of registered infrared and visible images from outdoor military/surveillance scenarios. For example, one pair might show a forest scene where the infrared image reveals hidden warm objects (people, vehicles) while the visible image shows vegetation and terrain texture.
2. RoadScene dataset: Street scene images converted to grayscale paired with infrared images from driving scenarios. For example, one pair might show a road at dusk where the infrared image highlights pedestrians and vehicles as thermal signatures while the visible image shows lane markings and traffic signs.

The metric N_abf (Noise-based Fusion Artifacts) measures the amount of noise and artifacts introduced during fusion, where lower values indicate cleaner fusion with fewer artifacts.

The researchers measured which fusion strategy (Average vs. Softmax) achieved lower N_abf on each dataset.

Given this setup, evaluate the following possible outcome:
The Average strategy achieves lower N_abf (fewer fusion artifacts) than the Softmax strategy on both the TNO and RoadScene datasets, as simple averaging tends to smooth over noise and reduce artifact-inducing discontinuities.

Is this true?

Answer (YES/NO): NO